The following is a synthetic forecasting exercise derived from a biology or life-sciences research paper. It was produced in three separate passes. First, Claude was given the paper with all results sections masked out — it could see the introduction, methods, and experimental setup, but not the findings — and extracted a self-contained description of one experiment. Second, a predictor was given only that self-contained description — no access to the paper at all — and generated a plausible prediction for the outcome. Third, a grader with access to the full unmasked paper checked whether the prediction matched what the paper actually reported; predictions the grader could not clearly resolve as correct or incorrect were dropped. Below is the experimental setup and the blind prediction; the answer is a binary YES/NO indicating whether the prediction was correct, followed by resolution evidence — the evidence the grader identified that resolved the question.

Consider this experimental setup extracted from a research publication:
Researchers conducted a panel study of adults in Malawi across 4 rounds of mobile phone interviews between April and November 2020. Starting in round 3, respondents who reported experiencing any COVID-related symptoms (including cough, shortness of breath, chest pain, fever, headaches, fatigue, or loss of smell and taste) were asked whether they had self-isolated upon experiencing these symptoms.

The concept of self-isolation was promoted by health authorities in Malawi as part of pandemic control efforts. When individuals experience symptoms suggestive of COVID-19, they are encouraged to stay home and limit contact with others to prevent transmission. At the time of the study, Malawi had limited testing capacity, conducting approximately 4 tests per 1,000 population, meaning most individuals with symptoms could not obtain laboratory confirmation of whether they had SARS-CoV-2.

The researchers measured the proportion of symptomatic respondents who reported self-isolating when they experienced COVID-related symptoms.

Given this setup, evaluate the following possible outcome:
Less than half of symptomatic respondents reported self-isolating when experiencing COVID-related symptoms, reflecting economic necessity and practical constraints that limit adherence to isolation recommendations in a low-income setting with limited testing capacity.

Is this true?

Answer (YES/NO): YES